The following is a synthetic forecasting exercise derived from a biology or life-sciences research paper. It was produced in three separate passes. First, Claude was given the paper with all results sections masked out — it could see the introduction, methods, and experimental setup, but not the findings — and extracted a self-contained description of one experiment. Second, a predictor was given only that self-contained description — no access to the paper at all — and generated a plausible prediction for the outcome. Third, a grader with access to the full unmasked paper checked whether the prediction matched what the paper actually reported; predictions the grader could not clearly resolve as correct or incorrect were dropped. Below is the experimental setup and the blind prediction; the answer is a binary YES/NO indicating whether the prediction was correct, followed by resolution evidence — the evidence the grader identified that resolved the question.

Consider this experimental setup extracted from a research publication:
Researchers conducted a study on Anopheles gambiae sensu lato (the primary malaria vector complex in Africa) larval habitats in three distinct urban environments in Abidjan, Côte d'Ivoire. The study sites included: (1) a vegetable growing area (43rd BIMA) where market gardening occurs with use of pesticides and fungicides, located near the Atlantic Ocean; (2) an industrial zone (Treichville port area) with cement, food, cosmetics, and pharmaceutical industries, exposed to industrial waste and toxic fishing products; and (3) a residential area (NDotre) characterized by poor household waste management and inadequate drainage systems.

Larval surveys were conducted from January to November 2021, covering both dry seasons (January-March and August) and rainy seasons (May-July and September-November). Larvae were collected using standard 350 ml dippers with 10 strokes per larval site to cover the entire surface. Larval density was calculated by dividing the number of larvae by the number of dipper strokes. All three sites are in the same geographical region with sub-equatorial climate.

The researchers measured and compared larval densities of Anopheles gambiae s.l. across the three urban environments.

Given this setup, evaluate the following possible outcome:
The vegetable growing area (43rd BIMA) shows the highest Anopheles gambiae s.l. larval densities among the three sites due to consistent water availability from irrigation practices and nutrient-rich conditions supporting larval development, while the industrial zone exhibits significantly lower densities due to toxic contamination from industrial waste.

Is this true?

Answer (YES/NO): NO